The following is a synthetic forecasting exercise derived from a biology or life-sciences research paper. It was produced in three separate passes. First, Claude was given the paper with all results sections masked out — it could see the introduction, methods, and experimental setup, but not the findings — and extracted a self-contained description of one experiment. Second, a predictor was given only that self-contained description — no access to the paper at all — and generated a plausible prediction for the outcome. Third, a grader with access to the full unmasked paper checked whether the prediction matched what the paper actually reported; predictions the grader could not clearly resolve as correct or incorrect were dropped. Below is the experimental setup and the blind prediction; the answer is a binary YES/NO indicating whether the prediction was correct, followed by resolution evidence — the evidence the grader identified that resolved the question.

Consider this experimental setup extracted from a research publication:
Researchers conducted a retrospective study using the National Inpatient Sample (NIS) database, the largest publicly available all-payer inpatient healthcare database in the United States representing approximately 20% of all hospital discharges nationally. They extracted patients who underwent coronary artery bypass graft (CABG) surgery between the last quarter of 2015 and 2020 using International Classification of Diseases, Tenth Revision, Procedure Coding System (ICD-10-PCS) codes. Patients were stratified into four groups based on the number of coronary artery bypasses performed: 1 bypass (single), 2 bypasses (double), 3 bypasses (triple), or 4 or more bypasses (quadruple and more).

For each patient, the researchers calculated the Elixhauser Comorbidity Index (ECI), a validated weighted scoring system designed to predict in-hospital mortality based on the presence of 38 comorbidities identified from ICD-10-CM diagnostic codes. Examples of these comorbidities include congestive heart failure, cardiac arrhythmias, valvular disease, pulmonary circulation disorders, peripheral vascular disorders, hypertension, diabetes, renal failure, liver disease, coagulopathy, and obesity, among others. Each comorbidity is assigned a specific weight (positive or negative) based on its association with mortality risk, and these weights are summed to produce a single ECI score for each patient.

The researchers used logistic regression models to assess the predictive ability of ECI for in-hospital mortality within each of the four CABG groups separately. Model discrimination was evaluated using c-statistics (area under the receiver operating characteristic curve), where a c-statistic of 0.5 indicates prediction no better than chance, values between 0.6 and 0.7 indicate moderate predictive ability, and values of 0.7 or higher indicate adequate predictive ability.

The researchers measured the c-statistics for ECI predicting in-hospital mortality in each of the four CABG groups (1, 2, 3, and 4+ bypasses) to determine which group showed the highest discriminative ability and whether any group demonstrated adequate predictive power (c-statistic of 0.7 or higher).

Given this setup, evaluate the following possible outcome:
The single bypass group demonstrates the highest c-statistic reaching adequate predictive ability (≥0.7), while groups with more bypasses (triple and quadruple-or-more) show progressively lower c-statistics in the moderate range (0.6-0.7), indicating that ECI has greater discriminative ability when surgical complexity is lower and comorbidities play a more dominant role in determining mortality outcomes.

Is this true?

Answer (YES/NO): NO